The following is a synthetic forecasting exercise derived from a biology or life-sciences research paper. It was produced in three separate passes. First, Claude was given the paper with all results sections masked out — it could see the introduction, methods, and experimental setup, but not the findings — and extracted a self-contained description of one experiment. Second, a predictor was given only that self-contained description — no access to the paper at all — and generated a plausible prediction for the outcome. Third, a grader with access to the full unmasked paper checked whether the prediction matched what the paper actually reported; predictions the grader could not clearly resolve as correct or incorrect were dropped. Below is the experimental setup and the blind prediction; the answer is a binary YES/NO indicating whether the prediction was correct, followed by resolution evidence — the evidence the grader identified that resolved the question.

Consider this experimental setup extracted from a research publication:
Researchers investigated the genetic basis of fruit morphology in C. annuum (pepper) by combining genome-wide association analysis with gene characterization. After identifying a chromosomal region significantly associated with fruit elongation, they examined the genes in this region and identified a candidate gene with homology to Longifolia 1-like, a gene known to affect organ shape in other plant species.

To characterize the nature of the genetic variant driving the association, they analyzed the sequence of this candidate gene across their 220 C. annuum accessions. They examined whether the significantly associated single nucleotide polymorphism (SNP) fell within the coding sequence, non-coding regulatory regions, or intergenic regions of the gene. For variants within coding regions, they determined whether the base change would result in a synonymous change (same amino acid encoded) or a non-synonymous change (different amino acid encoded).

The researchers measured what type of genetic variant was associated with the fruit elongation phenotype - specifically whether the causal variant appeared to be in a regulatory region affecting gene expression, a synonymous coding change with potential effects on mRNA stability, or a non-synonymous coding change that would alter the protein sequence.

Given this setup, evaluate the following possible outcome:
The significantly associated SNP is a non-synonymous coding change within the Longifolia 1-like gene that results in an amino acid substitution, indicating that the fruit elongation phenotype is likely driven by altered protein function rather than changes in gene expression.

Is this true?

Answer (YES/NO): YES